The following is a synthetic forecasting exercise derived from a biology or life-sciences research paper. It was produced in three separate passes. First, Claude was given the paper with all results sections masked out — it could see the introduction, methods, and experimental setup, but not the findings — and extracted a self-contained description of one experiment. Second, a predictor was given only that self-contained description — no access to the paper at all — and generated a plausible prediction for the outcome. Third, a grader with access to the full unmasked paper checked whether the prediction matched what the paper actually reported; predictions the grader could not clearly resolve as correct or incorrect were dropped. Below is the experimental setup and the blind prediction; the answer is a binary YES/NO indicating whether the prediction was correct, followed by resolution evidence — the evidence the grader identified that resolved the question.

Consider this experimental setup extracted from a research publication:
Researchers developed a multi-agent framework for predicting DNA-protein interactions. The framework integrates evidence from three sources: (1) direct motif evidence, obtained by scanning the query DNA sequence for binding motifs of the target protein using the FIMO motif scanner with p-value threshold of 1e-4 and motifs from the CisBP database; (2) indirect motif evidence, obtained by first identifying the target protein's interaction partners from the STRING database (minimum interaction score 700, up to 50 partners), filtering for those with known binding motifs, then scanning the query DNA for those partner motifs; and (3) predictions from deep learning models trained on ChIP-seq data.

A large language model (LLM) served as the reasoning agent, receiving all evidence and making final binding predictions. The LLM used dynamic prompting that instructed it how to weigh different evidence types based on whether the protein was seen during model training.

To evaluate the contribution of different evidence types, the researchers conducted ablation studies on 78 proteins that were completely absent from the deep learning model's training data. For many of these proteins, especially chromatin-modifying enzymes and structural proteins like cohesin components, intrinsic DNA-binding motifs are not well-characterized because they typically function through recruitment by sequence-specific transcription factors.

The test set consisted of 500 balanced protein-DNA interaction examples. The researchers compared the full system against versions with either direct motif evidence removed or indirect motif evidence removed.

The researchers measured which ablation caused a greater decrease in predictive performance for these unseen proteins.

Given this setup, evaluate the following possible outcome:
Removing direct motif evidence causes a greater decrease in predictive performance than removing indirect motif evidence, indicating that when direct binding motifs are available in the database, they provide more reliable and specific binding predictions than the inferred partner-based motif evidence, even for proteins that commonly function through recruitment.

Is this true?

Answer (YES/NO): YES